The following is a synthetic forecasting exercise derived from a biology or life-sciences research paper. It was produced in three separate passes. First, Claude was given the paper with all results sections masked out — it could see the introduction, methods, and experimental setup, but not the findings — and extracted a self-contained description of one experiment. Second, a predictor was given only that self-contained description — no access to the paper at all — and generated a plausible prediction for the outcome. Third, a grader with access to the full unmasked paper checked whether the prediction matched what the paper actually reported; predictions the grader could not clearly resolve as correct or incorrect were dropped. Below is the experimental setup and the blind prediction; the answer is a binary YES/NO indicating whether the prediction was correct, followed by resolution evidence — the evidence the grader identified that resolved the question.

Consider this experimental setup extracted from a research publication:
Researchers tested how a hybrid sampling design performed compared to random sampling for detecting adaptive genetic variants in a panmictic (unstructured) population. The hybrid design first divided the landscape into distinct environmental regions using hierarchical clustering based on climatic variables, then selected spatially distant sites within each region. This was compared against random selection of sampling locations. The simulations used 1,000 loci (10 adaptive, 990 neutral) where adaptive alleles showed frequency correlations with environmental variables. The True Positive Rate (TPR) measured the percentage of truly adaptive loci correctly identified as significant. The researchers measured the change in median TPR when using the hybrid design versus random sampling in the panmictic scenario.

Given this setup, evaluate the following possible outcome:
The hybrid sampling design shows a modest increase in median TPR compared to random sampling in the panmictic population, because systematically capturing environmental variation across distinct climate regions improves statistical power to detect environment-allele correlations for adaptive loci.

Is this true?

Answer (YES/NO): YES